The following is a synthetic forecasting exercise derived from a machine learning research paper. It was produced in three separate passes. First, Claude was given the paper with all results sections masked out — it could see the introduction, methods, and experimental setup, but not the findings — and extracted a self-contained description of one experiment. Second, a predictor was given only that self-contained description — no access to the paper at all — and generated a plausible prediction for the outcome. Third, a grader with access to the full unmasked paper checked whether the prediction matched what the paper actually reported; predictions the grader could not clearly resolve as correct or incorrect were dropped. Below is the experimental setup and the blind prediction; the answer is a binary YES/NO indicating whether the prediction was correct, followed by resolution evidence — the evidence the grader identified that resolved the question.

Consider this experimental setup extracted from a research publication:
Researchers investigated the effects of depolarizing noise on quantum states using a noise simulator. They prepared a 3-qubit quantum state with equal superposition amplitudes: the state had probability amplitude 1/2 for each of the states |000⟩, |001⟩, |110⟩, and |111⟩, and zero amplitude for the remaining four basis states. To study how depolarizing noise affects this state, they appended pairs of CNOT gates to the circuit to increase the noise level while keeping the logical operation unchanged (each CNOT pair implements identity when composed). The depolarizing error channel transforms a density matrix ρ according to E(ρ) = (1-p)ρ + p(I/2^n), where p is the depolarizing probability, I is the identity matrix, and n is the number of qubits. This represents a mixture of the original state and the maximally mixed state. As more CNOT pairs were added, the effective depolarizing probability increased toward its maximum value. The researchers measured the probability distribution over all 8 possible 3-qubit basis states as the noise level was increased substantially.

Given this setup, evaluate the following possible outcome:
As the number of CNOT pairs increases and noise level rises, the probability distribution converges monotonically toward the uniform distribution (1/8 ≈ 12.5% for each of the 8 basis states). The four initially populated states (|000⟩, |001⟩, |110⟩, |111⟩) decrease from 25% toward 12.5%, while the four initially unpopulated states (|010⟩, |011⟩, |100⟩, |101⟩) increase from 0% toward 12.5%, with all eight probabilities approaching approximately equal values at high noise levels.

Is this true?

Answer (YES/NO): YES